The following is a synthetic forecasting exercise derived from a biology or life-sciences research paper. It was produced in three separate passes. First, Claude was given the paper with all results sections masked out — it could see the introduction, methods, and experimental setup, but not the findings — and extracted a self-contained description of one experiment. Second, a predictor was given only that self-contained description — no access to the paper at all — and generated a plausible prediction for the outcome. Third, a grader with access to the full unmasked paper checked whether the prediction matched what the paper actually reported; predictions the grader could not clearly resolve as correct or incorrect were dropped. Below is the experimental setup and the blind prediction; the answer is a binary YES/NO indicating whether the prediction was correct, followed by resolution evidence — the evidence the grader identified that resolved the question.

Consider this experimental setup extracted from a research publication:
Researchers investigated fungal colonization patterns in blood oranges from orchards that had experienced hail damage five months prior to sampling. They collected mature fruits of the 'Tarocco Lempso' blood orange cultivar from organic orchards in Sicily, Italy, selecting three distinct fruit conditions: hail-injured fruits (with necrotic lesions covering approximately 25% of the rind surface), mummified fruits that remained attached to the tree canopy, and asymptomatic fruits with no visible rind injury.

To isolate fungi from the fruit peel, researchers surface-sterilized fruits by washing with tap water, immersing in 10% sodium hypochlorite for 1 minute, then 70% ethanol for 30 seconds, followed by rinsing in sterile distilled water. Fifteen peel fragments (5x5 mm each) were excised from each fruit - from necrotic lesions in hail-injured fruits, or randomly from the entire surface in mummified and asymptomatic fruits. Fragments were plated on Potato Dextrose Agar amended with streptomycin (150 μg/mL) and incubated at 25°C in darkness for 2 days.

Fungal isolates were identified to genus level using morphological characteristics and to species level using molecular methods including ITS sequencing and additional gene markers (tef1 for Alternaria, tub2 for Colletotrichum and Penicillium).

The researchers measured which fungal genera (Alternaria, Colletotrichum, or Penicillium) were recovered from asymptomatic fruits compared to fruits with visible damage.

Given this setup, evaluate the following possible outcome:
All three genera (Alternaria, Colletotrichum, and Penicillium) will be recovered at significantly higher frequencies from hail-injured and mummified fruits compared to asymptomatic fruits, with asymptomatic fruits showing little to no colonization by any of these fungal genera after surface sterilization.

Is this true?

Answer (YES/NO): NO